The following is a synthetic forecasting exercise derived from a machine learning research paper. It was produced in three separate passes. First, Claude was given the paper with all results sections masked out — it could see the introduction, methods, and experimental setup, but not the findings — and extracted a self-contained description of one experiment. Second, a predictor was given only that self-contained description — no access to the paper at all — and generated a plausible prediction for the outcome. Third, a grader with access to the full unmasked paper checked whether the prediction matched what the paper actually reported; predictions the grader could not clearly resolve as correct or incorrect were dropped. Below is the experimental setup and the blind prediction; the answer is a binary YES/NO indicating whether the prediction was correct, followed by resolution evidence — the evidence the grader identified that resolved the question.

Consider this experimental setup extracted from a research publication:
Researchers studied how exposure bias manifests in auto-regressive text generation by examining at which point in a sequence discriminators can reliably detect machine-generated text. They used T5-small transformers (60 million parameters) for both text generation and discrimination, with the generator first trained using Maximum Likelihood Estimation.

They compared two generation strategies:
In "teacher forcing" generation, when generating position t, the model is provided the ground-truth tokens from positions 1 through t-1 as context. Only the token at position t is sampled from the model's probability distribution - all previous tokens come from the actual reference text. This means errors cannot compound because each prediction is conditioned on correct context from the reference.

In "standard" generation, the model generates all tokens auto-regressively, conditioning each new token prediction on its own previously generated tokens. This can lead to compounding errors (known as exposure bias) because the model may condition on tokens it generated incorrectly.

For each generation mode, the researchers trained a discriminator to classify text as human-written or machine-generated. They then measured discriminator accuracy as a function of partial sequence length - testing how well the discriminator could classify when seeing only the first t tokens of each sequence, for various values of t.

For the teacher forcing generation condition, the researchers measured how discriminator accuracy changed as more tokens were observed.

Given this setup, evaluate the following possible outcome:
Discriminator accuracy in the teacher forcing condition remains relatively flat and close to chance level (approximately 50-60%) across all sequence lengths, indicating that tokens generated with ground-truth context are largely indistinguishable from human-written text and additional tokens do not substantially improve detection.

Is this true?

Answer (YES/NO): NO